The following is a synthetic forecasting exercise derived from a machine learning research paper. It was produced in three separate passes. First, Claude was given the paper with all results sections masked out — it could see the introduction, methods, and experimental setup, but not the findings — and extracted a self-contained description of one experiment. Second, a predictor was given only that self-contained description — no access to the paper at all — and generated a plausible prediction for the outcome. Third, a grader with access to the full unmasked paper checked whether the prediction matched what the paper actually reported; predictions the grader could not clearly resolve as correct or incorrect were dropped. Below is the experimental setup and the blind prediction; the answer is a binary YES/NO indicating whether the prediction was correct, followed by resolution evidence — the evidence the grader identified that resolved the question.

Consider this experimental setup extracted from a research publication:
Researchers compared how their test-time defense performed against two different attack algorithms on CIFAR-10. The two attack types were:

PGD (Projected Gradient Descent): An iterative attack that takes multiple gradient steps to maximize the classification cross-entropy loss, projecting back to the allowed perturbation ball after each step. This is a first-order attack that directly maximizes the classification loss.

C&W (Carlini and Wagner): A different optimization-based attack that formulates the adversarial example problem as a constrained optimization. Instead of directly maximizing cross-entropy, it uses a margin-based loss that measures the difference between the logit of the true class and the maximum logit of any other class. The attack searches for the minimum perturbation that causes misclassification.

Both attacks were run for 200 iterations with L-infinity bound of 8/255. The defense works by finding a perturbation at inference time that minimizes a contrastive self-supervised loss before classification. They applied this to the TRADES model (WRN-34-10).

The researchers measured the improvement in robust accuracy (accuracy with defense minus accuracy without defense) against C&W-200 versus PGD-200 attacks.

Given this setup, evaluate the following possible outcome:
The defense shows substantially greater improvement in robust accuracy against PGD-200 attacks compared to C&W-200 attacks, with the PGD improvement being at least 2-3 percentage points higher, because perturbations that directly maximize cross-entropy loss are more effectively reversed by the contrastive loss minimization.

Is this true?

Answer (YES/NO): NO